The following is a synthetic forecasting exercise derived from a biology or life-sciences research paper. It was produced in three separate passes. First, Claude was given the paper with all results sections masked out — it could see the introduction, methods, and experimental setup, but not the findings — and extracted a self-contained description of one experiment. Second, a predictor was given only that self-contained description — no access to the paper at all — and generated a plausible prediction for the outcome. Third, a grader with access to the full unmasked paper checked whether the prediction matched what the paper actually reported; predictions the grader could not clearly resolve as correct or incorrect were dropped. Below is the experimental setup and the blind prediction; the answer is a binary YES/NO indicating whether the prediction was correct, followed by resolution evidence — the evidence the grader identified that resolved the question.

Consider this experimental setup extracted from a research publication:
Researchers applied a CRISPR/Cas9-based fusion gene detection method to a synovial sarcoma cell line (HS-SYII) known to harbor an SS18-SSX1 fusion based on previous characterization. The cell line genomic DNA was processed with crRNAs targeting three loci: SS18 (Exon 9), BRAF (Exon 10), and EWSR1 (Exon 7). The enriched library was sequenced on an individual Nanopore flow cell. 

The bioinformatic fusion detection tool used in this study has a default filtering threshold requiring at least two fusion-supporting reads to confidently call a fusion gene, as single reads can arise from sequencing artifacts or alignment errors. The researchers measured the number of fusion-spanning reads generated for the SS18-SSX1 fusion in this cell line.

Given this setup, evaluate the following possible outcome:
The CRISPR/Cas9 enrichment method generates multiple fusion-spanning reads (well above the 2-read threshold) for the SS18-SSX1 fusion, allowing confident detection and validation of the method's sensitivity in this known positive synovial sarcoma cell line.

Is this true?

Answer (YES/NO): NO